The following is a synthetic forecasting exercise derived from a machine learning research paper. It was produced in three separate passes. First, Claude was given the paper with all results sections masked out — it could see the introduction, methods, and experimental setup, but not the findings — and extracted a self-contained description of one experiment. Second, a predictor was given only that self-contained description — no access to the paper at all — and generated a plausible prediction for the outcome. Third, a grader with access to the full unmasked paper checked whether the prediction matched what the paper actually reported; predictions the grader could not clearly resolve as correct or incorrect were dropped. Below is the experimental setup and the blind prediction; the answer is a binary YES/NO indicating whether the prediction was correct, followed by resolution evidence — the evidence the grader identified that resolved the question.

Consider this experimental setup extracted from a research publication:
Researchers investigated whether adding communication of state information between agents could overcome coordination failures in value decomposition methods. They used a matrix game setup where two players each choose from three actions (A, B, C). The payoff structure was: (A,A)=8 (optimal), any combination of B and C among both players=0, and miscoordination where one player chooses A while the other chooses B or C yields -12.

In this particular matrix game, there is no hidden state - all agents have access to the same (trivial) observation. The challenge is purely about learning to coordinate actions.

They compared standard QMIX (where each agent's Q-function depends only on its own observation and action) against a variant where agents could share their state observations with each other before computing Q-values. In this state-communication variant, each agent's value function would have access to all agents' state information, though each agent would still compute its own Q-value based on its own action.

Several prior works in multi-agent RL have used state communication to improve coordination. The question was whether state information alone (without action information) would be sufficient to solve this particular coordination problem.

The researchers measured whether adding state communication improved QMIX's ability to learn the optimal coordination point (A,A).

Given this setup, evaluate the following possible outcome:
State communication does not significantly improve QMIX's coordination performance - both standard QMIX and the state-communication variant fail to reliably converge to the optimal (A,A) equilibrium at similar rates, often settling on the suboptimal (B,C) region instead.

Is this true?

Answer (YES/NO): YES